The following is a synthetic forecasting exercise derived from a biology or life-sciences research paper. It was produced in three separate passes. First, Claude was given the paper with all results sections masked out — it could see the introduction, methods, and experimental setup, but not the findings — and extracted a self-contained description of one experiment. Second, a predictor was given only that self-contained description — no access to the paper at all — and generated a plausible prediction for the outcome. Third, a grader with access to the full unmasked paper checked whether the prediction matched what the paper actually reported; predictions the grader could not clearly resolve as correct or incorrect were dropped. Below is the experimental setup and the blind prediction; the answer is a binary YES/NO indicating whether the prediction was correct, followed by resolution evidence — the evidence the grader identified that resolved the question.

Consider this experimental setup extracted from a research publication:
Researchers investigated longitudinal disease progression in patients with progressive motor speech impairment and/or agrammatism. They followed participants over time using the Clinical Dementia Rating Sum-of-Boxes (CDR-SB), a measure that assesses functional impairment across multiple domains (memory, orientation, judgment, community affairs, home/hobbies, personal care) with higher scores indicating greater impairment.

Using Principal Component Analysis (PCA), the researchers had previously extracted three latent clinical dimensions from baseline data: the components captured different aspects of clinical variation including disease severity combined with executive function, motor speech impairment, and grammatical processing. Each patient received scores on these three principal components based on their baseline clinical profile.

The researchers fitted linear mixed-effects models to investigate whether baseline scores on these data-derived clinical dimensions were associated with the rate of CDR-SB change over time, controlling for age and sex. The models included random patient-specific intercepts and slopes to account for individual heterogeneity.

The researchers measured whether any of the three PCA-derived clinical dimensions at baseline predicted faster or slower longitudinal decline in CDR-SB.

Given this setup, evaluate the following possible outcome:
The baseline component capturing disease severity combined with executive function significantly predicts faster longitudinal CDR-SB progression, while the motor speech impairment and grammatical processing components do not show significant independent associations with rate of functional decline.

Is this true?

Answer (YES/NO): NO